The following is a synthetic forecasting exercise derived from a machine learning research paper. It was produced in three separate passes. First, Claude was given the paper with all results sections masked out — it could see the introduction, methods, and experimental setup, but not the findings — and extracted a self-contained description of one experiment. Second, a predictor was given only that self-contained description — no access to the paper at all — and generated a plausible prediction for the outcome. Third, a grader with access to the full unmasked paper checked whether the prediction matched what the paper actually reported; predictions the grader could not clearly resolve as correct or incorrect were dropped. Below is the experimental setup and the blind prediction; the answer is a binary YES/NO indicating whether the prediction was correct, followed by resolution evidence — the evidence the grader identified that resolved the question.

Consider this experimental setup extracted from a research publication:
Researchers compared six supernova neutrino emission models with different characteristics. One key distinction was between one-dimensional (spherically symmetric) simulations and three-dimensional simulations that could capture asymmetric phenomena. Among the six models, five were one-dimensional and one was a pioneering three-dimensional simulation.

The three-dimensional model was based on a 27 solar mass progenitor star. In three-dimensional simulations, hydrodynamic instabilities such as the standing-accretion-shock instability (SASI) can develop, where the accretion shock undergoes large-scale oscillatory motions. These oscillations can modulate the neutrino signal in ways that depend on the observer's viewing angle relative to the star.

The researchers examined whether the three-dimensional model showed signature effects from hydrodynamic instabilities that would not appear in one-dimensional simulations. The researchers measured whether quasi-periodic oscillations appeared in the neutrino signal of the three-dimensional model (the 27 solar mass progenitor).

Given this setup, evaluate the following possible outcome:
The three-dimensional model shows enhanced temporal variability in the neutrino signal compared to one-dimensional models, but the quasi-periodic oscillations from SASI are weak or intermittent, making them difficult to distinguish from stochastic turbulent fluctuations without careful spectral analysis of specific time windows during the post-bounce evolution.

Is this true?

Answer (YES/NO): NO